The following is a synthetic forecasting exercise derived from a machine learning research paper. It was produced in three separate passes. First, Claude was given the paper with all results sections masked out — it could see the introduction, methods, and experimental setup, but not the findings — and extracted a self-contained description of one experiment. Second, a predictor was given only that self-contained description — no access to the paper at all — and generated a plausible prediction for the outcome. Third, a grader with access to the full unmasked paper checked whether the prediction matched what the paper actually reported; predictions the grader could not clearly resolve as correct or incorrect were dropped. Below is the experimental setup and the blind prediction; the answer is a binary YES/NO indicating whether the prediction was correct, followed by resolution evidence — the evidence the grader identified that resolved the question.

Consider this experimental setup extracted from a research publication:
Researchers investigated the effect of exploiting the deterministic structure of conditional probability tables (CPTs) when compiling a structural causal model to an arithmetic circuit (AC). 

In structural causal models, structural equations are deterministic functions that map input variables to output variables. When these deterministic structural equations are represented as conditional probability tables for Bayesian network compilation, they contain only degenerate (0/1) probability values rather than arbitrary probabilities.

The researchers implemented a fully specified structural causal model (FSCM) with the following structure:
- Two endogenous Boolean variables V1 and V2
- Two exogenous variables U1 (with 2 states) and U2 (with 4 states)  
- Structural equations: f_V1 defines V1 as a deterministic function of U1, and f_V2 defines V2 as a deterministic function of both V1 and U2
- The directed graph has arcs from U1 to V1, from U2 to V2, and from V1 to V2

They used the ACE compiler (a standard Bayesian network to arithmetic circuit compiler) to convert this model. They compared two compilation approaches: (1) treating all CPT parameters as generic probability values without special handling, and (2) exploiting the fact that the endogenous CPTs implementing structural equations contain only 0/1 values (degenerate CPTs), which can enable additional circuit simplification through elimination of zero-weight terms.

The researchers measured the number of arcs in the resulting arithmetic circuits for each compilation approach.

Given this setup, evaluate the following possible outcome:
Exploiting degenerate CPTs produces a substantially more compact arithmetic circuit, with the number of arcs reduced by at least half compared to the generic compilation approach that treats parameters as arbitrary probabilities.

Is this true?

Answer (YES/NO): YES